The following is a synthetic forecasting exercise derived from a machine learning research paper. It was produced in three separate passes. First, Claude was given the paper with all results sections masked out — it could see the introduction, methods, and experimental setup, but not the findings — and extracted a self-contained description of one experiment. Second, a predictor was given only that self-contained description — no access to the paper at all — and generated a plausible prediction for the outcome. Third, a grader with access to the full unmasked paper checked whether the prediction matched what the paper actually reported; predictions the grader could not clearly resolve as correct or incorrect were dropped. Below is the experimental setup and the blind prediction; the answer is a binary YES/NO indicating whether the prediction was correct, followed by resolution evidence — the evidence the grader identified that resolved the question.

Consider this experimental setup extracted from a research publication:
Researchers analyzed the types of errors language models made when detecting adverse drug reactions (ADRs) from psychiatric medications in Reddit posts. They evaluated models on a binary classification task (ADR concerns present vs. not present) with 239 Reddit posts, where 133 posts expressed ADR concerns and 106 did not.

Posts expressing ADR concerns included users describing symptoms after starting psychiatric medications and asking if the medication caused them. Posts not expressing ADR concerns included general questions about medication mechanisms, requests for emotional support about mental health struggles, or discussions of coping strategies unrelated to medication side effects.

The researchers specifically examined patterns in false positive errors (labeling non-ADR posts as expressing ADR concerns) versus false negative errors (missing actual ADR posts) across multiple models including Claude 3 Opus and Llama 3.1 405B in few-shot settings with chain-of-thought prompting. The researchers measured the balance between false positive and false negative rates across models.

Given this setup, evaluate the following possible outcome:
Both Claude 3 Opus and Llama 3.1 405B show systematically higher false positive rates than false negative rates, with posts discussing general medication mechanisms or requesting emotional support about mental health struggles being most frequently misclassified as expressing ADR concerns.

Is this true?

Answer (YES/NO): YES